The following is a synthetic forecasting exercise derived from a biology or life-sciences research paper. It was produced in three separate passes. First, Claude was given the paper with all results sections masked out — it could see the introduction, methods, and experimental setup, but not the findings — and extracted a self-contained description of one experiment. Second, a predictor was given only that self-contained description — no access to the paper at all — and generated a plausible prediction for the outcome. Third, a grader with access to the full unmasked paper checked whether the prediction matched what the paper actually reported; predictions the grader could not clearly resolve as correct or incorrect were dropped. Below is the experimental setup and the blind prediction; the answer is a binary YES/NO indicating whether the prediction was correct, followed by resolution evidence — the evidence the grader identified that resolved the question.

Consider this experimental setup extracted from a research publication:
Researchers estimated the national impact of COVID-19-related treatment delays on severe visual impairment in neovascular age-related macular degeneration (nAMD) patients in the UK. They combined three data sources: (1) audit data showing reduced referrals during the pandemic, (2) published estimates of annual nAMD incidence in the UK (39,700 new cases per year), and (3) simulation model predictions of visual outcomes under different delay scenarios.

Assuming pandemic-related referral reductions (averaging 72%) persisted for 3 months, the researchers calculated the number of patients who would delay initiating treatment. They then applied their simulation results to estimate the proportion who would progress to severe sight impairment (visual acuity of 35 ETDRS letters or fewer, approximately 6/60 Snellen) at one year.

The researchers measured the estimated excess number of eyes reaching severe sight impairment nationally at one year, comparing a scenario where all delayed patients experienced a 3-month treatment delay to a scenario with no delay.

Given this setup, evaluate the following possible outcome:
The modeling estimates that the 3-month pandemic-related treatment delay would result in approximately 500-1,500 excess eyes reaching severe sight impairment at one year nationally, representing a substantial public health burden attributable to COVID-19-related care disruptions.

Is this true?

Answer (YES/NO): YES